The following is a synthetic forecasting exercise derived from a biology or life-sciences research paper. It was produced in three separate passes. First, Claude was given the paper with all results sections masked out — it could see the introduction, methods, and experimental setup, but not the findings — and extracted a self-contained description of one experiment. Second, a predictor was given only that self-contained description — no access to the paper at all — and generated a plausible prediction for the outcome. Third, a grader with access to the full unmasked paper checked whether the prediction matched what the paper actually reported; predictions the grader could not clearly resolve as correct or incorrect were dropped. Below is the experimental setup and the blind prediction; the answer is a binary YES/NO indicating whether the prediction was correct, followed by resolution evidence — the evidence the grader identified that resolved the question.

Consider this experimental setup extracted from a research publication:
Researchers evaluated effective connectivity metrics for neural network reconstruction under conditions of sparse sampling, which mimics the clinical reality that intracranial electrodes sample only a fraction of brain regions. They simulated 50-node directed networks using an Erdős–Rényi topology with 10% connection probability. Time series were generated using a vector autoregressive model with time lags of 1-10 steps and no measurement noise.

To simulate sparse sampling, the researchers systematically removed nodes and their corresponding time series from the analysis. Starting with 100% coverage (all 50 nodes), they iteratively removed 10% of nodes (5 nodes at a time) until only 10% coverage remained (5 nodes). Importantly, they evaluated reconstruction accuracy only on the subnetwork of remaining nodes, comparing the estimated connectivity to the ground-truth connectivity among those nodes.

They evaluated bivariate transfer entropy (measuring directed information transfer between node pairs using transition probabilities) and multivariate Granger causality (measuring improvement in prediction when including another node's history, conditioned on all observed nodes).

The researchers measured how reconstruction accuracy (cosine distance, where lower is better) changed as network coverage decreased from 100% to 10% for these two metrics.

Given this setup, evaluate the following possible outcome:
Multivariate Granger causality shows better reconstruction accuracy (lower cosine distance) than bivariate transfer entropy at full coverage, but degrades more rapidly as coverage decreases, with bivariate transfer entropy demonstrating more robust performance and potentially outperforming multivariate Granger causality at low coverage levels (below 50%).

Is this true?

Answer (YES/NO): NO